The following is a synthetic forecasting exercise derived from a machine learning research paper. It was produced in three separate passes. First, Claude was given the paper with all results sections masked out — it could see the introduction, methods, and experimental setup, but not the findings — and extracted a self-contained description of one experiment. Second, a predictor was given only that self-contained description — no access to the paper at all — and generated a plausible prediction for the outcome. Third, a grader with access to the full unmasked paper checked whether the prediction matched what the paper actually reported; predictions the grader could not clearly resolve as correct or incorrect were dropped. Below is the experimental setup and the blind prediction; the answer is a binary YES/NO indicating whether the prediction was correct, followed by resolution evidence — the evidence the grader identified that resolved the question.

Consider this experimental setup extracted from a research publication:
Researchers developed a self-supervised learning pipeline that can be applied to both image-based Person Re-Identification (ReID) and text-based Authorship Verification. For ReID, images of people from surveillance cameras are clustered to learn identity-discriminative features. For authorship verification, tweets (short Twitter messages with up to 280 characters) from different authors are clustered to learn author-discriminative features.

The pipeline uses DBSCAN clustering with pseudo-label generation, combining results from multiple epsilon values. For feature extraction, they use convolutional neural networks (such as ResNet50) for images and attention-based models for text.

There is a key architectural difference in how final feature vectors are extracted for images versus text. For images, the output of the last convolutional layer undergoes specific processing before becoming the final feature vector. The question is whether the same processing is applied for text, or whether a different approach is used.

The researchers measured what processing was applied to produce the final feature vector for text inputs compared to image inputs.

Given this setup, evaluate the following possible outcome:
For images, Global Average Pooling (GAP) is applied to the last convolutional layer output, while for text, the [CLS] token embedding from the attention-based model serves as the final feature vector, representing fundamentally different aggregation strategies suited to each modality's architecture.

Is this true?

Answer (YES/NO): NO